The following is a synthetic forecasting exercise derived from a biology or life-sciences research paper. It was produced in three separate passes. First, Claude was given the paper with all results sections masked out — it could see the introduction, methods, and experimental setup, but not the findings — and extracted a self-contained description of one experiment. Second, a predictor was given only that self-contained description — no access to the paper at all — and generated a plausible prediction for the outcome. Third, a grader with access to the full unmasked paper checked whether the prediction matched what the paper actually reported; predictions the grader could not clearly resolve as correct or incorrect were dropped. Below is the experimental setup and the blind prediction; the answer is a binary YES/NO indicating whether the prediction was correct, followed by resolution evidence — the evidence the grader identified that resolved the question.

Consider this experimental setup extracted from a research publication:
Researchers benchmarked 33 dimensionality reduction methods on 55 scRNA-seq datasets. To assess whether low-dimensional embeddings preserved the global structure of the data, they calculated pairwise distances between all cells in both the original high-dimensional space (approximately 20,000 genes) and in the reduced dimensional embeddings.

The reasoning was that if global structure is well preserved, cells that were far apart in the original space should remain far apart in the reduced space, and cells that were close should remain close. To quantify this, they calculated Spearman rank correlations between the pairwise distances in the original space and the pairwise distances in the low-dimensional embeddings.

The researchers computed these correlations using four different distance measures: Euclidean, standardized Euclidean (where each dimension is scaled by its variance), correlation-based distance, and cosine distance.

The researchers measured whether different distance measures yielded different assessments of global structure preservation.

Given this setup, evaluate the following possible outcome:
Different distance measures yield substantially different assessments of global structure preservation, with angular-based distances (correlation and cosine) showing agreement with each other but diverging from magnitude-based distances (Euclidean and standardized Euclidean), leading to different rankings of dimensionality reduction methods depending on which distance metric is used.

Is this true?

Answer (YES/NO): NO